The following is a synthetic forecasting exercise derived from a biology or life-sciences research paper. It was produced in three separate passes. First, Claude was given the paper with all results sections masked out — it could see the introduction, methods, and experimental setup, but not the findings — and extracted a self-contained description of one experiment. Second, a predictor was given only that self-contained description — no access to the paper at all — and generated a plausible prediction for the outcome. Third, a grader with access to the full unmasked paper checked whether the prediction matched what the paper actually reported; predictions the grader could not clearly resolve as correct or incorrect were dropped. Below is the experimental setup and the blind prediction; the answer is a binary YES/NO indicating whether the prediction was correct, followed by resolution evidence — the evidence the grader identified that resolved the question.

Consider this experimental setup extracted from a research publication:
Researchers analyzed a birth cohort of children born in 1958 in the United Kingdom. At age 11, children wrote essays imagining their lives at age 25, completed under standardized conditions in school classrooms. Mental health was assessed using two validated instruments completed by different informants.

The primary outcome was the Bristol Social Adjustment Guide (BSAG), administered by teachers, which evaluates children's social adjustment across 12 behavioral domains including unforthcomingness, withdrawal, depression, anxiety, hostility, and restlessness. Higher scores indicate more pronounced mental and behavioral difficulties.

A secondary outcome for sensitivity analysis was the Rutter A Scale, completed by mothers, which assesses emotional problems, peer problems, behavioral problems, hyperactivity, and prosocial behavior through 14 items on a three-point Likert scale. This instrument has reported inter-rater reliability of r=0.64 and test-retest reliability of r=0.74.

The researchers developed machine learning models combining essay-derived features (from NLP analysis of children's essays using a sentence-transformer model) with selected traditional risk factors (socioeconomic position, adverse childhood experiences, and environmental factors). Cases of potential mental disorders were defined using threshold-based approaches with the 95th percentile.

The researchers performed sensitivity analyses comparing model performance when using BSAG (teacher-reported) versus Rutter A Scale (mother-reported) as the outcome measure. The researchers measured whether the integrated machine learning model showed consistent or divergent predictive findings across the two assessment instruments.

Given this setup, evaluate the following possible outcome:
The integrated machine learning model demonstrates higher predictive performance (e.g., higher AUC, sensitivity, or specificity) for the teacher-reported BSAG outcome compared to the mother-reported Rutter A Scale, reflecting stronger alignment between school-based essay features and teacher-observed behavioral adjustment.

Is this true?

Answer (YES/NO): NO